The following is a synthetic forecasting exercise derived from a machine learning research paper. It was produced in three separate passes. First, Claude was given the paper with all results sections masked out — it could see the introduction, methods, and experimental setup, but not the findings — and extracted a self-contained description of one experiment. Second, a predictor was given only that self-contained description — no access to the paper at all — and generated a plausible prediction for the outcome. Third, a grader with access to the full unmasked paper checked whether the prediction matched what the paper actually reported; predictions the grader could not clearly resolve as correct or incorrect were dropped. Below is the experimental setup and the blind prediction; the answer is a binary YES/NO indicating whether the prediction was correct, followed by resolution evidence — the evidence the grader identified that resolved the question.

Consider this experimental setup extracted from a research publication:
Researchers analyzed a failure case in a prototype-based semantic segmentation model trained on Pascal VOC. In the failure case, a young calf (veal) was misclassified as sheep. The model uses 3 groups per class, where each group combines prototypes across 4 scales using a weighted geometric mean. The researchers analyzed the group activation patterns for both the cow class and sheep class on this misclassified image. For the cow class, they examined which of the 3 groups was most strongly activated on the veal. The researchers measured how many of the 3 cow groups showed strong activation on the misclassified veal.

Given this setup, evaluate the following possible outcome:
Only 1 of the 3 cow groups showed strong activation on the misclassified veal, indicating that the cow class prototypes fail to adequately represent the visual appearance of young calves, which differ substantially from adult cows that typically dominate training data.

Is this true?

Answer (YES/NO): NO